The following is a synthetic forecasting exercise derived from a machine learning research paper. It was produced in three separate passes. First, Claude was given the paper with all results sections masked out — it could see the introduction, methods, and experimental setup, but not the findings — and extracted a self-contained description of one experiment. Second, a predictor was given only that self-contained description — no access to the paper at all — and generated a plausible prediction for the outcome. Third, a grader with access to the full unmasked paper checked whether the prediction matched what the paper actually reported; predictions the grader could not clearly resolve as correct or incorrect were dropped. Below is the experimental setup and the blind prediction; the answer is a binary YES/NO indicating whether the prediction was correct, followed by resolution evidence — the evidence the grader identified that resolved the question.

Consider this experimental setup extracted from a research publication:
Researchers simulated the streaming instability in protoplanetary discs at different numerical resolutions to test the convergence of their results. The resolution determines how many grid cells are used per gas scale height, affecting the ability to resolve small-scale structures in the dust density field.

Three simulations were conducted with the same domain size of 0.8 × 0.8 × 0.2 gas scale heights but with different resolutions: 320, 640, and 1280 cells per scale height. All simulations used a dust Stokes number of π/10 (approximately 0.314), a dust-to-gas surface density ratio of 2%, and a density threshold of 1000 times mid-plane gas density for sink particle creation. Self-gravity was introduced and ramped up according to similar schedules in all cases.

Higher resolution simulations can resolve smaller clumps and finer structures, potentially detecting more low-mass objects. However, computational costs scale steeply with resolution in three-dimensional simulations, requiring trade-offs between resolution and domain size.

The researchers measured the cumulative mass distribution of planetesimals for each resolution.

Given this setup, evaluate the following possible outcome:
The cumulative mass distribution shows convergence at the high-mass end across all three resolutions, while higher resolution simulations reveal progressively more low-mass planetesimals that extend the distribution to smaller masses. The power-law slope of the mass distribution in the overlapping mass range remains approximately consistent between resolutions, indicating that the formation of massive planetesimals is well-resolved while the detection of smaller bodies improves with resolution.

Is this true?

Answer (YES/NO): NO